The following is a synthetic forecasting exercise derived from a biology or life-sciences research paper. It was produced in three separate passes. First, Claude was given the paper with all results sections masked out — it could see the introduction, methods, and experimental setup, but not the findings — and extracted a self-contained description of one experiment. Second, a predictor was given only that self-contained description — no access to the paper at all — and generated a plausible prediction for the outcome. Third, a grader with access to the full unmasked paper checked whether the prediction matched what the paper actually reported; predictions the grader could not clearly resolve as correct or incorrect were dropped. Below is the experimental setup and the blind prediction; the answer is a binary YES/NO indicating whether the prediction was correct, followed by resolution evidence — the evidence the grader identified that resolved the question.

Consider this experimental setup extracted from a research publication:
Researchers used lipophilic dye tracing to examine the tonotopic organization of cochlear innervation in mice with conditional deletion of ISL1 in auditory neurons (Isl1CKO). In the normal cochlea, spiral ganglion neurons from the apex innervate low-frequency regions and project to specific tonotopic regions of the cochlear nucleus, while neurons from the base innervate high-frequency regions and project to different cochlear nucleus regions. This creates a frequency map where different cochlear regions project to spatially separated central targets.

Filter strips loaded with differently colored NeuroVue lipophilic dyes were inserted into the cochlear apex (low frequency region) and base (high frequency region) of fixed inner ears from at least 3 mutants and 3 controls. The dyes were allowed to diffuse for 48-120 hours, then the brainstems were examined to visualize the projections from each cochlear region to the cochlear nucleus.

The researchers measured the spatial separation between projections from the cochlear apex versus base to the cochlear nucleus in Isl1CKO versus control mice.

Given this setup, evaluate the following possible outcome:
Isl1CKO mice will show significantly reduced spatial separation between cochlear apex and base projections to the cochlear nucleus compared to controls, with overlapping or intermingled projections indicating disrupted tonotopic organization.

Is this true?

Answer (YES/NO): YES